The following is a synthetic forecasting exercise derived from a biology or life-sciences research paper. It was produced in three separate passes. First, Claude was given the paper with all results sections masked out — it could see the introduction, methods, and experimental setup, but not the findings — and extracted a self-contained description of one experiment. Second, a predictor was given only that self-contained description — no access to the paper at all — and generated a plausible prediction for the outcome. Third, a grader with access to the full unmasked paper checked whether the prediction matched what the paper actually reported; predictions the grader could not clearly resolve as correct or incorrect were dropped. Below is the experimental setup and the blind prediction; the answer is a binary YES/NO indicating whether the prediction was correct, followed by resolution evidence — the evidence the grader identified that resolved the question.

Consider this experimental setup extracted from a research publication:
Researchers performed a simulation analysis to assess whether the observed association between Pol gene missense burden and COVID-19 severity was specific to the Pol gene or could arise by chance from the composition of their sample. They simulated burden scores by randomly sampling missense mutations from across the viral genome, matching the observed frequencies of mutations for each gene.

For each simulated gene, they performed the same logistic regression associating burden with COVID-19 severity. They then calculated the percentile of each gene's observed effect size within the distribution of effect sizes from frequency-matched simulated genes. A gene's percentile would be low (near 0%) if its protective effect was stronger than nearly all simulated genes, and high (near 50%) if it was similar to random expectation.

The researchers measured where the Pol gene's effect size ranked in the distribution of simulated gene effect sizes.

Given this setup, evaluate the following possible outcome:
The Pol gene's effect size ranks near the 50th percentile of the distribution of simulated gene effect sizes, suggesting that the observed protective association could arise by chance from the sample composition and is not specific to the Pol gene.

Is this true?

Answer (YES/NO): NO